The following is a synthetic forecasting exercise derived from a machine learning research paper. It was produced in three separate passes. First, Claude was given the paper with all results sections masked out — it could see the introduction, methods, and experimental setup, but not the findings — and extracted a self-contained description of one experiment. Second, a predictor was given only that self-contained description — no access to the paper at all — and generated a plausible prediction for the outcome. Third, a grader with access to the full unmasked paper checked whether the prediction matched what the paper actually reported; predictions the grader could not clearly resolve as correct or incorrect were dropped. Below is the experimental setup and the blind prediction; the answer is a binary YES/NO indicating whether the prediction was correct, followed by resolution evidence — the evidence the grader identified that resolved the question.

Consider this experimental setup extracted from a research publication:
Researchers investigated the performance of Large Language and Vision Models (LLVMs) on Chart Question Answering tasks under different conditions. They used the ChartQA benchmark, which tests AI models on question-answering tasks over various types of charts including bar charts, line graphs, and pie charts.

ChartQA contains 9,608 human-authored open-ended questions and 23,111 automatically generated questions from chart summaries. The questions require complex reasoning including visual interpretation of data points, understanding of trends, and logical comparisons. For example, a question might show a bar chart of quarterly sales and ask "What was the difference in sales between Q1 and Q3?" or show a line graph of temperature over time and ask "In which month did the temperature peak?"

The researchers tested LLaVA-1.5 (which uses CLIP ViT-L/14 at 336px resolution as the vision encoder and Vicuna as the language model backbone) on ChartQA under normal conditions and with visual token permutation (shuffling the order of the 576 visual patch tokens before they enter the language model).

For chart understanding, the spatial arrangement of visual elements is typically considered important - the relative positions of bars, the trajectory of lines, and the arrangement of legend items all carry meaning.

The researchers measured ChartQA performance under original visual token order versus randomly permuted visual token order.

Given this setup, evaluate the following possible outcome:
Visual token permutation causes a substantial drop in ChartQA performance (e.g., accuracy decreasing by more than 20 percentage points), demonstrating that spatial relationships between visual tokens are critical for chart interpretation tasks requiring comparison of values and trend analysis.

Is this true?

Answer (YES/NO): NO